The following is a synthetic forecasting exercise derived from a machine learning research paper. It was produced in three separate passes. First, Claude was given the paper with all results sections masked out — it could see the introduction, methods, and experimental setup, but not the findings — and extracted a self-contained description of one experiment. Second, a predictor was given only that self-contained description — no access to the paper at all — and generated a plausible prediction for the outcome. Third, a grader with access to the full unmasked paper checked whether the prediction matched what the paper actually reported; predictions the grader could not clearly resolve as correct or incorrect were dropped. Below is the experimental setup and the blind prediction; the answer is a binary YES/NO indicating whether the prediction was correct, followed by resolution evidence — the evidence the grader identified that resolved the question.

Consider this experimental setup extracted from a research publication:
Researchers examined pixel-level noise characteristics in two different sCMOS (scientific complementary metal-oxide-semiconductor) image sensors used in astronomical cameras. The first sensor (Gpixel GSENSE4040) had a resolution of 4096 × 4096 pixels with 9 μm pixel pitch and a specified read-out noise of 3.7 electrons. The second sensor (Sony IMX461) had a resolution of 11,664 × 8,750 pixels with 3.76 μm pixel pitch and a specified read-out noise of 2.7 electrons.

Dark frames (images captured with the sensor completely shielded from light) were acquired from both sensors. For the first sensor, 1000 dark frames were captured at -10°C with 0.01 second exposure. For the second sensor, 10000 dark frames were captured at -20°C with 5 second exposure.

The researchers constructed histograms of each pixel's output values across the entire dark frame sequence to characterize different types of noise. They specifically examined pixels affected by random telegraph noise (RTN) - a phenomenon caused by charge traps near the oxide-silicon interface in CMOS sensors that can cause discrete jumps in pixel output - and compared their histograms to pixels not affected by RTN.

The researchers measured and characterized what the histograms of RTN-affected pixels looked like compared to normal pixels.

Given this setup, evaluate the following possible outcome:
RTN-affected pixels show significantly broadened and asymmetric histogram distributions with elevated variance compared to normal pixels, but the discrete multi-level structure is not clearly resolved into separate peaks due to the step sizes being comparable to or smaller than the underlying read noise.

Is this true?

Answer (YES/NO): NO